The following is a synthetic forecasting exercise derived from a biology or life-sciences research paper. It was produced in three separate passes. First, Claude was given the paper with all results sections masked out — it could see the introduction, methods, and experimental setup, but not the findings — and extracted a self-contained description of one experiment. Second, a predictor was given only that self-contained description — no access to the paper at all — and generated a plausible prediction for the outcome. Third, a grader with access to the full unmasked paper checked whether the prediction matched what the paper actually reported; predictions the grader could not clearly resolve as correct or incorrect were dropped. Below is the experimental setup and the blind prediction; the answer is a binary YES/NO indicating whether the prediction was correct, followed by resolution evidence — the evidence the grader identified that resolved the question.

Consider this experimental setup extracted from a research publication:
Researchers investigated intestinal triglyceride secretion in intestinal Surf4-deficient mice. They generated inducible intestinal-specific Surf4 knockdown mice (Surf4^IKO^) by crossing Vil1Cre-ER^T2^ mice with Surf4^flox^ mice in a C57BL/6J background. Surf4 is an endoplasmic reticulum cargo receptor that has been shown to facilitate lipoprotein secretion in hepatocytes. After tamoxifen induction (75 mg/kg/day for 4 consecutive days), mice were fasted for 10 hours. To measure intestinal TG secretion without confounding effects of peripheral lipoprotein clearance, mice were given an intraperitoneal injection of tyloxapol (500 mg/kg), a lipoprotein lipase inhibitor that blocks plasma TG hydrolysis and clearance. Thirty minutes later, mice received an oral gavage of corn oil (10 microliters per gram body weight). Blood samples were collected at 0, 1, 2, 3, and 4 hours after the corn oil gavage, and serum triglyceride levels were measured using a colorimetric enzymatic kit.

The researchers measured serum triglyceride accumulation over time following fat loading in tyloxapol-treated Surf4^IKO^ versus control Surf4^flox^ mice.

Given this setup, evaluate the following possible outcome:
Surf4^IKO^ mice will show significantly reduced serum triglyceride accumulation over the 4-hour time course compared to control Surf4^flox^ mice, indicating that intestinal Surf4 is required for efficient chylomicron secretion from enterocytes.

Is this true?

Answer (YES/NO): YES